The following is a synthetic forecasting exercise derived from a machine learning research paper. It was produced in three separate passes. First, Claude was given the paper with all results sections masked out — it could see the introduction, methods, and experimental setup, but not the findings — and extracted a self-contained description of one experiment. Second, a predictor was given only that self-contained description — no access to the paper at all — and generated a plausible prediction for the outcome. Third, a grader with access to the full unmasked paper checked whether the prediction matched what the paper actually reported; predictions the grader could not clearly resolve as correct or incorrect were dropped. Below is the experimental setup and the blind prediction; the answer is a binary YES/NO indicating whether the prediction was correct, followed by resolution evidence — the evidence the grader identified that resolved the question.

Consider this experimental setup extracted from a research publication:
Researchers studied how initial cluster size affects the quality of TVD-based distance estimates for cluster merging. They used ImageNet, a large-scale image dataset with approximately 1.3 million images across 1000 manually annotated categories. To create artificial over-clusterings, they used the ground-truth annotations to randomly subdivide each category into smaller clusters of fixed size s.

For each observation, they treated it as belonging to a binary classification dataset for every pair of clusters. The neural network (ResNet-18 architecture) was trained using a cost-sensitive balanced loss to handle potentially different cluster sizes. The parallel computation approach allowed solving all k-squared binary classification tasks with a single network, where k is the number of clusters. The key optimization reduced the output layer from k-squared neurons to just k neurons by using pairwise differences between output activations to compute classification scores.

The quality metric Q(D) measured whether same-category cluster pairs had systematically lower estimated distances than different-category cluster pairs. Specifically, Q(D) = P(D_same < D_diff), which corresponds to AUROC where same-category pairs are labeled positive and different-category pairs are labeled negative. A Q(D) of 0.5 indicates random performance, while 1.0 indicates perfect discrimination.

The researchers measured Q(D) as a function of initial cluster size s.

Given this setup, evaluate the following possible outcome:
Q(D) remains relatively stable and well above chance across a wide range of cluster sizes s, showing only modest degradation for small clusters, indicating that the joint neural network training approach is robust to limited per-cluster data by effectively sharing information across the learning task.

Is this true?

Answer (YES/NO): YES